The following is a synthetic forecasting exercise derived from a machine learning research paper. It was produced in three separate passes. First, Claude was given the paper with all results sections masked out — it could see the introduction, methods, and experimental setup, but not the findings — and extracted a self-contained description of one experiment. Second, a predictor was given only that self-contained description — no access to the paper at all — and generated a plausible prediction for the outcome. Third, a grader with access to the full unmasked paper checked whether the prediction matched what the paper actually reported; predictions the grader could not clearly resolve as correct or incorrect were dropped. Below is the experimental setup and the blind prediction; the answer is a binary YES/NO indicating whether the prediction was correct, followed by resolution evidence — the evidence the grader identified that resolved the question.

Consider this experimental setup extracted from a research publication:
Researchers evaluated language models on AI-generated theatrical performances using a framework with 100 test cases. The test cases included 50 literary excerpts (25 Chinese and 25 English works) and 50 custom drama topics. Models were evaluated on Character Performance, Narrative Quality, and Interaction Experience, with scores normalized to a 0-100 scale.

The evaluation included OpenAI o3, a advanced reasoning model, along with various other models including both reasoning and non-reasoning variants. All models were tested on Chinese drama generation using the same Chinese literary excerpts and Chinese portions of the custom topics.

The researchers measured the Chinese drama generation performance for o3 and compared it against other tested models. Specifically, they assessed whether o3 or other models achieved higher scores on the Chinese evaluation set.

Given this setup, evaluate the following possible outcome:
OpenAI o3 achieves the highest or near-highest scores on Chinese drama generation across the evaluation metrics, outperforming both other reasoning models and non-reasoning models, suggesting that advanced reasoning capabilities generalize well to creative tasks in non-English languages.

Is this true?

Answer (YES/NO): NO